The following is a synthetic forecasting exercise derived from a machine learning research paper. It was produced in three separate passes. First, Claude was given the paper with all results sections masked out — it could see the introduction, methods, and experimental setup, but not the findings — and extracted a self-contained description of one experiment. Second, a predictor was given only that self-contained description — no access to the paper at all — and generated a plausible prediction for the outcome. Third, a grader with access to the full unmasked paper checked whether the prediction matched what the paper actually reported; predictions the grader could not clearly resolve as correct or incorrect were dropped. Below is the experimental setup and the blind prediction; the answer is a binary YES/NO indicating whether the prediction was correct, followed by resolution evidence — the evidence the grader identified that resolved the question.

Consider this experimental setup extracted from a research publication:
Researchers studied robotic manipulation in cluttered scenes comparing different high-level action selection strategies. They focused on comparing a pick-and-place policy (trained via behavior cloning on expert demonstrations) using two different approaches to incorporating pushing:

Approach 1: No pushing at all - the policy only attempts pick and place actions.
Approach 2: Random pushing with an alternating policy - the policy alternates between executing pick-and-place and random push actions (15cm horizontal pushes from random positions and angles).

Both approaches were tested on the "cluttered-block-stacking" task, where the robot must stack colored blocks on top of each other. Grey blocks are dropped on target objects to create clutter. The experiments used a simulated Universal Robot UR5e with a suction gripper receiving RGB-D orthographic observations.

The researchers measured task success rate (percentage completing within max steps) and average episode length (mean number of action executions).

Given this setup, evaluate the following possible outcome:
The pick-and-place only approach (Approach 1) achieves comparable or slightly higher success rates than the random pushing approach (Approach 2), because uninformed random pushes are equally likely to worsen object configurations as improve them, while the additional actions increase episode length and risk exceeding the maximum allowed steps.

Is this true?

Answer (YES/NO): YES